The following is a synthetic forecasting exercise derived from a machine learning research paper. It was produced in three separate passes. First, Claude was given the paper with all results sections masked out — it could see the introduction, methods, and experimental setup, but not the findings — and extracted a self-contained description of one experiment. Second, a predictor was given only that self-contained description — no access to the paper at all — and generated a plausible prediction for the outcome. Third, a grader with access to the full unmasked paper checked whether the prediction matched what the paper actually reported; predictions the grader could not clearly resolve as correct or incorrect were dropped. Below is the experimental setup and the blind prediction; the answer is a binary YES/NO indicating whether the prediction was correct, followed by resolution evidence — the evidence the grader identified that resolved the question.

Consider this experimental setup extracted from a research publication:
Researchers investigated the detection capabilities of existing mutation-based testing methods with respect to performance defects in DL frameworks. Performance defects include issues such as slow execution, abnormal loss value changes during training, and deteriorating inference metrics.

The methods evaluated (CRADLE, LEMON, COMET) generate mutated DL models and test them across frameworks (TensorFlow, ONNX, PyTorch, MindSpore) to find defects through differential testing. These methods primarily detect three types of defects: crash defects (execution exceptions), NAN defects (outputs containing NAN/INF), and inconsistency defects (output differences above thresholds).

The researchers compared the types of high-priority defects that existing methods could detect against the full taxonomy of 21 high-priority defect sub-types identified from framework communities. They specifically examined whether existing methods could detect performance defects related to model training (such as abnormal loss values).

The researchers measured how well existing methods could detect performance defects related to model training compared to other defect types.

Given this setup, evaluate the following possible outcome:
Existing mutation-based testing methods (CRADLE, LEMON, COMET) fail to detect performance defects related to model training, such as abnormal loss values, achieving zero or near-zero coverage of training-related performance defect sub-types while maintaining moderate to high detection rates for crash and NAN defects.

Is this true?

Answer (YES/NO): YES